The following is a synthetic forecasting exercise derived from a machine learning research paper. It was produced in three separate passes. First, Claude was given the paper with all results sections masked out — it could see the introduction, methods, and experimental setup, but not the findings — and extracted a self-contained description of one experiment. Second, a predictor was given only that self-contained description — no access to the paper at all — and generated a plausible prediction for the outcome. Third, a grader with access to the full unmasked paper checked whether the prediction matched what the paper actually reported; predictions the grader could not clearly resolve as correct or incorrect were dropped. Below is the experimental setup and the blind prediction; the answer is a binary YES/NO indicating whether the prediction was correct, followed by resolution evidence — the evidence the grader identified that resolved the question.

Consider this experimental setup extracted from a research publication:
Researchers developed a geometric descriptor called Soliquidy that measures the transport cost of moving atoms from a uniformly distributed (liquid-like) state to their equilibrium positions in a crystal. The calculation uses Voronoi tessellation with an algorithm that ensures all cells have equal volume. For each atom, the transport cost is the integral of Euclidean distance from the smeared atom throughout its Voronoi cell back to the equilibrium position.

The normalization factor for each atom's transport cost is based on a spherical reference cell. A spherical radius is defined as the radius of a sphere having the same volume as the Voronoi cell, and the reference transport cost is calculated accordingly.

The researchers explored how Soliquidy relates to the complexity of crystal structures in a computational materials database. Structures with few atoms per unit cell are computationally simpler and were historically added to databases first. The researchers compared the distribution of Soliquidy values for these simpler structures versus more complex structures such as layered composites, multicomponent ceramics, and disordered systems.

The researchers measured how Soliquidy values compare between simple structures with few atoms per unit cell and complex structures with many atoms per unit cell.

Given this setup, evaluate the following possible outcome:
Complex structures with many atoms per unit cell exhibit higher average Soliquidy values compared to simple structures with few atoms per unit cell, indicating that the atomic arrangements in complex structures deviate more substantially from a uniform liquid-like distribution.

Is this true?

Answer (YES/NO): YES